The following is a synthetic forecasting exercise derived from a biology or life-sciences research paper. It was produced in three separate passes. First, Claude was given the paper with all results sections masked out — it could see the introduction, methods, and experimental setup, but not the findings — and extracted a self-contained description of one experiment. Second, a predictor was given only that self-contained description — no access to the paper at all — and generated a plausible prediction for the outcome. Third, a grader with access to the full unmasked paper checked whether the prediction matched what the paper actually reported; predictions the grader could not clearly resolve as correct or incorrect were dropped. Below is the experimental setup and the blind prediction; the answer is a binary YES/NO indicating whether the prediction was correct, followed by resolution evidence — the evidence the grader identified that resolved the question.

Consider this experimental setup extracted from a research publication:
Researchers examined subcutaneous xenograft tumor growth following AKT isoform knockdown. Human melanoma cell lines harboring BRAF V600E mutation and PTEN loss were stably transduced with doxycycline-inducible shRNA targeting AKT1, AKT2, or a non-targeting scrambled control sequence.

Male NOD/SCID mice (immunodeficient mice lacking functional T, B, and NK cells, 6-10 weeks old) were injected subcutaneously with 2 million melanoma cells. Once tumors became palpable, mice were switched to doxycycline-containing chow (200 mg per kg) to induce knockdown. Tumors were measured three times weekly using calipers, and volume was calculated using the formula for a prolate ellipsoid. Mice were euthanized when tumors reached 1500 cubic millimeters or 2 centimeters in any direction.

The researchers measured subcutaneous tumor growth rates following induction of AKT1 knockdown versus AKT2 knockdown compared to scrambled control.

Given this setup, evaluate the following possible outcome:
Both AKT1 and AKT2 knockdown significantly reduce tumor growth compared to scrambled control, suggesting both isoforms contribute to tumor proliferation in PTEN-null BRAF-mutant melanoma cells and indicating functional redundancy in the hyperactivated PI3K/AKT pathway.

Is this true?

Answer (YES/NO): NO